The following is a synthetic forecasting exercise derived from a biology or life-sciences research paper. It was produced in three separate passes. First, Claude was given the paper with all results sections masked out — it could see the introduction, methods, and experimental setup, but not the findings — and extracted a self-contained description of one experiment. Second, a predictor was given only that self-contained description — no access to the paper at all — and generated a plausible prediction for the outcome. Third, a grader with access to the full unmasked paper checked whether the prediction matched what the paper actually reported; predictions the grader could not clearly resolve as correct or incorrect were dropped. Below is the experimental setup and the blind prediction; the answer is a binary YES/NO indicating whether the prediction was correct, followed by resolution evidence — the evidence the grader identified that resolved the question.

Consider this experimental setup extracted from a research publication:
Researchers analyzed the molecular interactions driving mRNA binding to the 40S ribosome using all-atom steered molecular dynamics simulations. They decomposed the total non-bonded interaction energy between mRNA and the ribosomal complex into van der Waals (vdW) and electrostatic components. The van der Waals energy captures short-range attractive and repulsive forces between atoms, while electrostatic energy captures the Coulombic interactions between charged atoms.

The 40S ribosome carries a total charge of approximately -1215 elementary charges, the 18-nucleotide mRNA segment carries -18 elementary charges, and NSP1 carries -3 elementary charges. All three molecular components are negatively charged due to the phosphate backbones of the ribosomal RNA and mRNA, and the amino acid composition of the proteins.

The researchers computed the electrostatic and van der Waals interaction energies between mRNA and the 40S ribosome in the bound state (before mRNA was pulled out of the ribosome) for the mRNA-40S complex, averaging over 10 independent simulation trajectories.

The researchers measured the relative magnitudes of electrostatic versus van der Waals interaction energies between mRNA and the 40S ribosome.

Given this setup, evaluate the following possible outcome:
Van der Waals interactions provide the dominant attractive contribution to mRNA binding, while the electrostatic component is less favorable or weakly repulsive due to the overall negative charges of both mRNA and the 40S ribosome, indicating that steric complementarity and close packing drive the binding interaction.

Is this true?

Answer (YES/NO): NO